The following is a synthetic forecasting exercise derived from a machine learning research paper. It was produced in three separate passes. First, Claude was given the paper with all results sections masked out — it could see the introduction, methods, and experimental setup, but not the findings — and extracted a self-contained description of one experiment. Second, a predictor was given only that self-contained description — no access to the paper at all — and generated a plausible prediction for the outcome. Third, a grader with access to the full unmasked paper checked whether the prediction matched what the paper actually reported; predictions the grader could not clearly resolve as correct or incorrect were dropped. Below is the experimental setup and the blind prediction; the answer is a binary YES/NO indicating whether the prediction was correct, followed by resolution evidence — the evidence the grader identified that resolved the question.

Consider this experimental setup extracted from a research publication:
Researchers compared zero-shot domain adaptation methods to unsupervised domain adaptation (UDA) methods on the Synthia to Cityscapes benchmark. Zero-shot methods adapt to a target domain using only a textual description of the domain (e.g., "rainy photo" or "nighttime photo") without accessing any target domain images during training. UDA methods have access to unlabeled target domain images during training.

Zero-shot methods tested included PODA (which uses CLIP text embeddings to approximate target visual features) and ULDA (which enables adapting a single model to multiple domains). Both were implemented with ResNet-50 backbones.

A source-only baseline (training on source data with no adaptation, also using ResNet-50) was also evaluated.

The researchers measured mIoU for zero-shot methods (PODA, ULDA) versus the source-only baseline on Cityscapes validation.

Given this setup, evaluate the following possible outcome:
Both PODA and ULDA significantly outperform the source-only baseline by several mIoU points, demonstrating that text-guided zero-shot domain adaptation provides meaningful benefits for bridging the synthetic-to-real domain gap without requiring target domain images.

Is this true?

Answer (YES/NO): NO